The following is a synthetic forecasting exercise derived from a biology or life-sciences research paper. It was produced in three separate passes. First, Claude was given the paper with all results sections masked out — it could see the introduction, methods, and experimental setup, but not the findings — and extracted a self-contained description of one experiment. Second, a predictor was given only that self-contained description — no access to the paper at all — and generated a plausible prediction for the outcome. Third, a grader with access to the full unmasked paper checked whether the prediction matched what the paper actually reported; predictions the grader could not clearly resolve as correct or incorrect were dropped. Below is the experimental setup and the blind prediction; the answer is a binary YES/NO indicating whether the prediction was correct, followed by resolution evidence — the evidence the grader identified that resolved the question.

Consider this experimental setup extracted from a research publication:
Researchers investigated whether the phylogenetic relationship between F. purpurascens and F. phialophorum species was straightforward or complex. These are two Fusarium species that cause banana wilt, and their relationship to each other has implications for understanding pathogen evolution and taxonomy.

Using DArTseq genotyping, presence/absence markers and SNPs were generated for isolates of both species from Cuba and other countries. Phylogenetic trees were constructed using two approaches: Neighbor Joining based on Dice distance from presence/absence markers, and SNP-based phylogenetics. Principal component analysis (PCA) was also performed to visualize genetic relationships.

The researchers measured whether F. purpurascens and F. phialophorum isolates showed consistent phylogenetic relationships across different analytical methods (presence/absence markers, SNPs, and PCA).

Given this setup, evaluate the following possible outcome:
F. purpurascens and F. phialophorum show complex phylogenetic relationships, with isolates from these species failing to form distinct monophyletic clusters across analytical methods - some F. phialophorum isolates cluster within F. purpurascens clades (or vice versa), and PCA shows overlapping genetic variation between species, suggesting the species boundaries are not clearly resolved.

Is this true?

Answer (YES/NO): NO